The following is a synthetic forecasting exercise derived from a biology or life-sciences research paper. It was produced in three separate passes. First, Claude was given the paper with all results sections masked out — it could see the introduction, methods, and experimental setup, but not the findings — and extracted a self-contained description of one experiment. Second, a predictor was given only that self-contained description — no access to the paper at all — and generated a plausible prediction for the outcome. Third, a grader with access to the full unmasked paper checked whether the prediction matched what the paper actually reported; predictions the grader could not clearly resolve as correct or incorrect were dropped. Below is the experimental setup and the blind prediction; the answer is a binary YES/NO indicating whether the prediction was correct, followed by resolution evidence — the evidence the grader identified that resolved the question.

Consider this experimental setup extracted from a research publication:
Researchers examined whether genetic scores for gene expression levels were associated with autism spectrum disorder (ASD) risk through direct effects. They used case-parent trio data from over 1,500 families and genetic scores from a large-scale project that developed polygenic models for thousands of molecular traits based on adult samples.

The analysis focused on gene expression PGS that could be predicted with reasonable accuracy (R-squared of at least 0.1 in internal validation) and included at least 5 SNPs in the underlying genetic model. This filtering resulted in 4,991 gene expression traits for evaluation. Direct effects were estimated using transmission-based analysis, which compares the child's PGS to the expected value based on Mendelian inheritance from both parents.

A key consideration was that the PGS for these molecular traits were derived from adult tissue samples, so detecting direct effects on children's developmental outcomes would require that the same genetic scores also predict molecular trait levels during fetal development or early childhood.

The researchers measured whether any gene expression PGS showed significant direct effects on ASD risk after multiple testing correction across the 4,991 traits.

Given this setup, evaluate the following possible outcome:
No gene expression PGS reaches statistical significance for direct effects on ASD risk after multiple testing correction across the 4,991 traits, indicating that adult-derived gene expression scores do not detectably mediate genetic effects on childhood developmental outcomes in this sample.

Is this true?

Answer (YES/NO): YES